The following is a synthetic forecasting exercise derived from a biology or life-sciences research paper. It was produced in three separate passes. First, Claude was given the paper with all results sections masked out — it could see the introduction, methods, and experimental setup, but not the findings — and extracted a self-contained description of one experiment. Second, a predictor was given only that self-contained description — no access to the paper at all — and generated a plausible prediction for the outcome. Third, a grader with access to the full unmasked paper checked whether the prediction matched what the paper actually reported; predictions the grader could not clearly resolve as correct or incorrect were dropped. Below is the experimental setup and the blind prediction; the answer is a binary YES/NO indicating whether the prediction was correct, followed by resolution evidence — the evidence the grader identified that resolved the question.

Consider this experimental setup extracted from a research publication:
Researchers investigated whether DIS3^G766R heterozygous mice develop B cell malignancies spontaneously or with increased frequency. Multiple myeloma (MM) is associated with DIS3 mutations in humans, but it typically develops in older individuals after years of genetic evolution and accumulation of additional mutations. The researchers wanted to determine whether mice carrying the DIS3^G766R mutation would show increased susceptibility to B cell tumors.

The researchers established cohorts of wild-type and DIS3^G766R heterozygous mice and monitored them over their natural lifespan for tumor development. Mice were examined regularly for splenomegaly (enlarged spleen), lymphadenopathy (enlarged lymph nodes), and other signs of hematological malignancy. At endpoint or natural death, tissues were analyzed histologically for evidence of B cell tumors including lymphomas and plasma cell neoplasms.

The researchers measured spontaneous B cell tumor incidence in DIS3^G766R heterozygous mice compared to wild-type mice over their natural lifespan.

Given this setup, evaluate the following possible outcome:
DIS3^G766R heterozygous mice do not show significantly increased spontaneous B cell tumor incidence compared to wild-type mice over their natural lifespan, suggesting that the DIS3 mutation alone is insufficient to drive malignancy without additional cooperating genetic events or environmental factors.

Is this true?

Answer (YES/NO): YES